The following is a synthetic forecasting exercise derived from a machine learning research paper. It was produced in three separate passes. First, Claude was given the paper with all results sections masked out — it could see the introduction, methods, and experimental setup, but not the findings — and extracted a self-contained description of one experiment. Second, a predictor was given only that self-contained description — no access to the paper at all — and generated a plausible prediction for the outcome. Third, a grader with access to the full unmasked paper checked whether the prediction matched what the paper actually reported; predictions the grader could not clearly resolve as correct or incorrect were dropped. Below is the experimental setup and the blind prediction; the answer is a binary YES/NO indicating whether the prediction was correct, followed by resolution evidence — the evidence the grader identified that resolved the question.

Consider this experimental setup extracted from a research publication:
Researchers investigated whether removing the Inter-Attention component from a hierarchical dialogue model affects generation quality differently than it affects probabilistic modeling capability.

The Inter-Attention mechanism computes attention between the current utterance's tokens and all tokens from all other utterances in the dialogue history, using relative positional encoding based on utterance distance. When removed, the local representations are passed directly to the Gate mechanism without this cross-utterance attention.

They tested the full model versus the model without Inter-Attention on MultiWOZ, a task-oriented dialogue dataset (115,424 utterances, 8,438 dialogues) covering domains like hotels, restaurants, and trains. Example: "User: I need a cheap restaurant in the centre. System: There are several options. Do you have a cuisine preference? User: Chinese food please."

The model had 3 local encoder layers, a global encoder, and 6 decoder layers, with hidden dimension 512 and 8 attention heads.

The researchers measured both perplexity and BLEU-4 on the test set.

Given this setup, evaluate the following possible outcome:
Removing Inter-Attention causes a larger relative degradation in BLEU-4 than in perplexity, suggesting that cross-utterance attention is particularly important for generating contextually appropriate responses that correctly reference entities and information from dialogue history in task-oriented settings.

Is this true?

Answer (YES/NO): YES